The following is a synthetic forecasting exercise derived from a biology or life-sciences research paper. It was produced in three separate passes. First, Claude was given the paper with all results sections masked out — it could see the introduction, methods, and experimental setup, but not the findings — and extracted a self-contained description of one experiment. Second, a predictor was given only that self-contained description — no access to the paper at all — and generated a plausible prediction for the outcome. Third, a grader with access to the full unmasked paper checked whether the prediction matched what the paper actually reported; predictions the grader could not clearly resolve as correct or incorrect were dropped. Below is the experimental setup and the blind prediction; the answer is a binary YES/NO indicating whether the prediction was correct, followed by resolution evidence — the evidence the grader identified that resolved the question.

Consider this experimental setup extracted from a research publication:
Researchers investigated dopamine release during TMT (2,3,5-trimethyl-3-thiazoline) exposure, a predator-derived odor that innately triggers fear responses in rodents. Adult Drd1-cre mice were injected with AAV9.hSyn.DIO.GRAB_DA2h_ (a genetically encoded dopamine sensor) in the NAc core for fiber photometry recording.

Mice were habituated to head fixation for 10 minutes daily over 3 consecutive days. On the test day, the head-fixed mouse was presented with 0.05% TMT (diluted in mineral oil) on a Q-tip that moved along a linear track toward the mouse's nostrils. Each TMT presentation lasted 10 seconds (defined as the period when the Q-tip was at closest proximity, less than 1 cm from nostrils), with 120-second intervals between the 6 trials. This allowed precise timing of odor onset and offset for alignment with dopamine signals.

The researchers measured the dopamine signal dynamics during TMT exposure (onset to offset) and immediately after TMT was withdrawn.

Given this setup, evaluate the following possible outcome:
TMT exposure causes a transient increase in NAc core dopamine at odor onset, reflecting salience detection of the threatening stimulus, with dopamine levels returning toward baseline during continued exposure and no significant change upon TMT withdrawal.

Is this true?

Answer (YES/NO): NO